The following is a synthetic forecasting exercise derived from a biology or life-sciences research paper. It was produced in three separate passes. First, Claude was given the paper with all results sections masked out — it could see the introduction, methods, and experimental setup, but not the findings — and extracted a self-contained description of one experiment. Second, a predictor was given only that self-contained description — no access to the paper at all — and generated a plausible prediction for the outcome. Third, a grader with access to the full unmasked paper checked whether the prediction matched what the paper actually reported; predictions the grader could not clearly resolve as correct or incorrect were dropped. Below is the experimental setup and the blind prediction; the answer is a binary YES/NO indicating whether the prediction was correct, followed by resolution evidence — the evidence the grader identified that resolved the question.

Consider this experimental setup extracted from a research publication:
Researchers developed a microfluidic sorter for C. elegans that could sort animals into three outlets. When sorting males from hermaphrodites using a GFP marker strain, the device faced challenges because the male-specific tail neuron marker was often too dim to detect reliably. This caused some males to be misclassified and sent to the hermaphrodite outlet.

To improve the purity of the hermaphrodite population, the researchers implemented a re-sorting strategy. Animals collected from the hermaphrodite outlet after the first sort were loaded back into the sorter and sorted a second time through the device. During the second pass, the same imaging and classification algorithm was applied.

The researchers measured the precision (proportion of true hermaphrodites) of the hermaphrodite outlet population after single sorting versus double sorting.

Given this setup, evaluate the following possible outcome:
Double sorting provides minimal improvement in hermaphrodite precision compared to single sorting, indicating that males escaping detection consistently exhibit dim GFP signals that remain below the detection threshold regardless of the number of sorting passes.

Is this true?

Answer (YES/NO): NO